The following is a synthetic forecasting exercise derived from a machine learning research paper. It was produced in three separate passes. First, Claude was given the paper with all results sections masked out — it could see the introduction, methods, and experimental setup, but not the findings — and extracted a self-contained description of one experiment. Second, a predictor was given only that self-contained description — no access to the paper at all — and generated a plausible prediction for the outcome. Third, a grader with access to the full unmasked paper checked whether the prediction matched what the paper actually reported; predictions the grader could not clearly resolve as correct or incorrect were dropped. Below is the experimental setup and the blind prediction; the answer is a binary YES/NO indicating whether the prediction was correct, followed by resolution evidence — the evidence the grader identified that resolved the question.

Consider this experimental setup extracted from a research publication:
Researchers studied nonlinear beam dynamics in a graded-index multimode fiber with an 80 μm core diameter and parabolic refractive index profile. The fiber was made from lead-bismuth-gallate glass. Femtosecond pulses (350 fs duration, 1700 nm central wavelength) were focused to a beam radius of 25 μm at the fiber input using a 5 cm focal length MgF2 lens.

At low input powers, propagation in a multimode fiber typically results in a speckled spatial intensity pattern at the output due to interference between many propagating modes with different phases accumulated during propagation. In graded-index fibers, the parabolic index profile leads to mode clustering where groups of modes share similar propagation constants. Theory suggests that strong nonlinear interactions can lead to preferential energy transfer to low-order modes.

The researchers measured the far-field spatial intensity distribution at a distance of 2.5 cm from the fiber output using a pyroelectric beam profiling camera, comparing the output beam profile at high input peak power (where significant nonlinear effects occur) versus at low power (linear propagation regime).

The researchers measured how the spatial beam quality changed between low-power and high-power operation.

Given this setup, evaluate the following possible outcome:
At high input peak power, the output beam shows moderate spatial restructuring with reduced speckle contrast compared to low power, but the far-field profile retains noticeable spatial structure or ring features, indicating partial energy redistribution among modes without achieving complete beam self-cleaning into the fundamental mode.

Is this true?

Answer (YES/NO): NO